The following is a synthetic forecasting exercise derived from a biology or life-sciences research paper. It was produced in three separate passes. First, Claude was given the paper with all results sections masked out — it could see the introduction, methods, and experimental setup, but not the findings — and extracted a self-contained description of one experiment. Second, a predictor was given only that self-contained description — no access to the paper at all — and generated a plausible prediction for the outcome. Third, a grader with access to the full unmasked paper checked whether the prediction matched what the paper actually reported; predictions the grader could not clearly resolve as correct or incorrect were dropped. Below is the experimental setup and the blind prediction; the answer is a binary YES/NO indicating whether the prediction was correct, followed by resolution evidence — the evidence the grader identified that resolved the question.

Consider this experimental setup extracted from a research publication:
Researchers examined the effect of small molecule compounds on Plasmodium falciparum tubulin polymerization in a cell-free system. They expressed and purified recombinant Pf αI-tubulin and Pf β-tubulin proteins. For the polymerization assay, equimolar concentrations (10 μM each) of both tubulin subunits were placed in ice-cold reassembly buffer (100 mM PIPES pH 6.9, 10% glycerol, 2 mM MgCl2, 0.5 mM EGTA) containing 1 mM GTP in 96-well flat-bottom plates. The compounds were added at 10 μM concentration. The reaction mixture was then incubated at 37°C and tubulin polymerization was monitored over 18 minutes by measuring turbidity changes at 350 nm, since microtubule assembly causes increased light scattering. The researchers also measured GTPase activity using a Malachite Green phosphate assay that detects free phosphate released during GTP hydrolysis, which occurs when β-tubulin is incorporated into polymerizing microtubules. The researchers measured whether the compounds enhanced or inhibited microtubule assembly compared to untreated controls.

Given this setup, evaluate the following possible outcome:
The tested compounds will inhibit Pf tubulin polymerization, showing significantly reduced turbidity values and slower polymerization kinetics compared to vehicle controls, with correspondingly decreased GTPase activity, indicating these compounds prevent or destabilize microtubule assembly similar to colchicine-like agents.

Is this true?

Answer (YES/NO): NO